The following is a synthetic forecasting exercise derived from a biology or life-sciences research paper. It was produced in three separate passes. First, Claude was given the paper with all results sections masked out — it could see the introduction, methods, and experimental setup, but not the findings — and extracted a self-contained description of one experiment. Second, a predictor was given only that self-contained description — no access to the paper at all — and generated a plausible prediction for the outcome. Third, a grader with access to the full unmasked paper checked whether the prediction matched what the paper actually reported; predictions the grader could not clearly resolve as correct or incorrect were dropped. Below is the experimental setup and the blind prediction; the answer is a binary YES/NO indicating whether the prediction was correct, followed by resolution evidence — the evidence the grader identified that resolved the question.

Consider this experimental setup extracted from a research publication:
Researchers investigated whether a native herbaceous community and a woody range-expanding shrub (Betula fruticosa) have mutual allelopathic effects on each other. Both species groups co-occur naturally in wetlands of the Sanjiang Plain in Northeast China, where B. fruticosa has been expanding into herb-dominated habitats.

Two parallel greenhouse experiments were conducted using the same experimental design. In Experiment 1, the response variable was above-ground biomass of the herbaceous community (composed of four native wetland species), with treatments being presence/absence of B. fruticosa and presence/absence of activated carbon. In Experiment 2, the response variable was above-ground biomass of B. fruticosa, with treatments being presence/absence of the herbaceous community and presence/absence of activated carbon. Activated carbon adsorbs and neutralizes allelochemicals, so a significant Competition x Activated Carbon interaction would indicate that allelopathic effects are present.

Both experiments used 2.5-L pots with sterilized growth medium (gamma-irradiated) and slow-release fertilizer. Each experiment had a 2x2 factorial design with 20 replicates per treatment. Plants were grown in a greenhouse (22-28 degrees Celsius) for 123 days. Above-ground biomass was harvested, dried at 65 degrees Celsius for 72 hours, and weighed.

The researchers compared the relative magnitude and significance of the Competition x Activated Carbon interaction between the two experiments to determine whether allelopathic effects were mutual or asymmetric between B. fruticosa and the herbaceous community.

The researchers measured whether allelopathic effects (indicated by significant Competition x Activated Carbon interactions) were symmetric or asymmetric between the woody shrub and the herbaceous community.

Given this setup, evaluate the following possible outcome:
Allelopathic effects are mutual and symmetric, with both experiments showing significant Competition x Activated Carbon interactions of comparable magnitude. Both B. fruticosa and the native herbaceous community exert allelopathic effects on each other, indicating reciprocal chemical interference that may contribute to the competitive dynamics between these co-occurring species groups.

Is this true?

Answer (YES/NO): NO